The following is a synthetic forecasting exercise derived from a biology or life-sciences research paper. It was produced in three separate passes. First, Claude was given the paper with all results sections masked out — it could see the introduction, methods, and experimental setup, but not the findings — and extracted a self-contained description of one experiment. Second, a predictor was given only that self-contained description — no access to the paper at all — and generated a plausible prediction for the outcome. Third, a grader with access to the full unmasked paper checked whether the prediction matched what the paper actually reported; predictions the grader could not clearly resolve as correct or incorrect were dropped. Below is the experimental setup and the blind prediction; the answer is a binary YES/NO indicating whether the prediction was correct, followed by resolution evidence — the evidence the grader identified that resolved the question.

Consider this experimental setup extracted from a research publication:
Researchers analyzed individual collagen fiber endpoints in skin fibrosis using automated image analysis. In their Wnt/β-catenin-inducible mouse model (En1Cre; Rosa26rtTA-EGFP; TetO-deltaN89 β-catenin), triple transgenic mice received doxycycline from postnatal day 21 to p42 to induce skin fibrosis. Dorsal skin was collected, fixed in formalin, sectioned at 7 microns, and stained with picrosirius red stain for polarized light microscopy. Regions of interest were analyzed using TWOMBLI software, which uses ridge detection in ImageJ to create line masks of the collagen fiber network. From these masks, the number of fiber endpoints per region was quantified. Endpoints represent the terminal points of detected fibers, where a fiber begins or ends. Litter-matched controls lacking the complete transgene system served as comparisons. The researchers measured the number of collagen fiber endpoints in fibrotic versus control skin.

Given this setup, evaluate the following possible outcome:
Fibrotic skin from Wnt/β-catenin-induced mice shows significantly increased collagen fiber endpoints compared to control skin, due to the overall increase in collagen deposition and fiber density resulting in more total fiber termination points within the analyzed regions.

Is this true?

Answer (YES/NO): YES